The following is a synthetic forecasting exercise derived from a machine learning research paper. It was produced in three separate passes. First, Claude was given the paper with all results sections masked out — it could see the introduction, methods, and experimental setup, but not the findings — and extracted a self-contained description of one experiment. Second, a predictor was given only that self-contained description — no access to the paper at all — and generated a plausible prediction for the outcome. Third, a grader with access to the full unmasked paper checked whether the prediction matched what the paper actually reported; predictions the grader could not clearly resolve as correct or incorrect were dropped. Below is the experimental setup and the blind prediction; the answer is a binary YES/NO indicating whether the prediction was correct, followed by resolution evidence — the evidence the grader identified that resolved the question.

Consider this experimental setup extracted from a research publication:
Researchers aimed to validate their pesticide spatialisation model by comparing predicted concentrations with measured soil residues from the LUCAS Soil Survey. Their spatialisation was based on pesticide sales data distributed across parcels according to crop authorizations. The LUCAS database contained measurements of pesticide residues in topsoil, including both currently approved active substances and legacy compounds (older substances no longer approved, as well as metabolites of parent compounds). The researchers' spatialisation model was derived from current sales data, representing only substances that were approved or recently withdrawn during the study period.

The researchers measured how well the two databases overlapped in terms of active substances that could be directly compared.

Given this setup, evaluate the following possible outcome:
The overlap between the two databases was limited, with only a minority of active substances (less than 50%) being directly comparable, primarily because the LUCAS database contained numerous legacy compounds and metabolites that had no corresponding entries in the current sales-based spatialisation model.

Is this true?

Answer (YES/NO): YES